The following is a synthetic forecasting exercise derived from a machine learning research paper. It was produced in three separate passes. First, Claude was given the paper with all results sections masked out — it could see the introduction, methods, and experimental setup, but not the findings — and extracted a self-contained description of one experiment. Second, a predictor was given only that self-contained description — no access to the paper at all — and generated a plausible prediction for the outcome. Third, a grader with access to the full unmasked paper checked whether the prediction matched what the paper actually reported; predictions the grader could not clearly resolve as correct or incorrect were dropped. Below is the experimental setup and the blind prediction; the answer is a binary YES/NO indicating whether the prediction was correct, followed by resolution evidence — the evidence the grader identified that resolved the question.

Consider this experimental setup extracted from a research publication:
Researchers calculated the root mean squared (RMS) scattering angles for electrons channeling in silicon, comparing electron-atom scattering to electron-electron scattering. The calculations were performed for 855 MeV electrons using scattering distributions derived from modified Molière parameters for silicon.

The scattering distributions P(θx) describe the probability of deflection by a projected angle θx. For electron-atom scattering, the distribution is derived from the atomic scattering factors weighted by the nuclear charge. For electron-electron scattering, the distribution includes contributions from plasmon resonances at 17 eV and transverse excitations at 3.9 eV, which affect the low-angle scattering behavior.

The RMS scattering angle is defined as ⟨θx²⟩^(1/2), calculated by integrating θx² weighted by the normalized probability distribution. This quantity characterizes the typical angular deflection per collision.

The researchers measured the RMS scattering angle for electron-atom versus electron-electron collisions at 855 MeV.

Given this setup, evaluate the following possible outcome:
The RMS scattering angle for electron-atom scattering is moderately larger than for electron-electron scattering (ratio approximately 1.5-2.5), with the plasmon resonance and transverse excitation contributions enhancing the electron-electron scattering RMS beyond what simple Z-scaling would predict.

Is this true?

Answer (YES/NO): NO